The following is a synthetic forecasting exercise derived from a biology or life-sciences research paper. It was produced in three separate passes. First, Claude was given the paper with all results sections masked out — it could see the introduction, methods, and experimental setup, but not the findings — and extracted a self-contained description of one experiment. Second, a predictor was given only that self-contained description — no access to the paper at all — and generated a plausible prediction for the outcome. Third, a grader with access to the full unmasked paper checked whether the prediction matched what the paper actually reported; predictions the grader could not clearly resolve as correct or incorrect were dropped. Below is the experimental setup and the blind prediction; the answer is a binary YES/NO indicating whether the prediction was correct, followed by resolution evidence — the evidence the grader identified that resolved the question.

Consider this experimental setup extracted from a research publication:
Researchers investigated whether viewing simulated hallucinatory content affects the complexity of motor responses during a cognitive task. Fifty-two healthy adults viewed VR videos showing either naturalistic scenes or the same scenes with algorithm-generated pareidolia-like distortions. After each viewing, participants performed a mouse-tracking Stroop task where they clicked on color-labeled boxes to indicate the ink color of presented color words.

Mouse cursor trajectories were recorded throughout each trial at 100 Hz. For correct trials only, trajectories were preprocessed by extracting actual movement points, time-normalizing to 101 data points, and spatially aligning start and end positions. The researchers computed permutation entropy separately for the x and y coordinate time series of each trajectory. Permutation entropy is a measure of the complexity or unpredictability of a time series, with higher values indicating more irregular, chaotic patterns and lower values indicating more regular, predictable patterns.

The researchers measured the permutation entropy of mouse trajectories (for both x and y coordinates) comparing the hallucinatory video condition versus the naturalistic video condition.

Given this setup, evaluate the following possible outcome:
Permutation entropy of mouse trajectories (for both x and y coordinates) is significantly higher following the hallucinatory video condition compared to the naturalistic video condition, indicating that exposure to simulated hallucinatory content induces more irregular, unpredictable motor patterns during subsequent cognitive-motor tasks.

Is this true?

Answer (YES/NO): NO